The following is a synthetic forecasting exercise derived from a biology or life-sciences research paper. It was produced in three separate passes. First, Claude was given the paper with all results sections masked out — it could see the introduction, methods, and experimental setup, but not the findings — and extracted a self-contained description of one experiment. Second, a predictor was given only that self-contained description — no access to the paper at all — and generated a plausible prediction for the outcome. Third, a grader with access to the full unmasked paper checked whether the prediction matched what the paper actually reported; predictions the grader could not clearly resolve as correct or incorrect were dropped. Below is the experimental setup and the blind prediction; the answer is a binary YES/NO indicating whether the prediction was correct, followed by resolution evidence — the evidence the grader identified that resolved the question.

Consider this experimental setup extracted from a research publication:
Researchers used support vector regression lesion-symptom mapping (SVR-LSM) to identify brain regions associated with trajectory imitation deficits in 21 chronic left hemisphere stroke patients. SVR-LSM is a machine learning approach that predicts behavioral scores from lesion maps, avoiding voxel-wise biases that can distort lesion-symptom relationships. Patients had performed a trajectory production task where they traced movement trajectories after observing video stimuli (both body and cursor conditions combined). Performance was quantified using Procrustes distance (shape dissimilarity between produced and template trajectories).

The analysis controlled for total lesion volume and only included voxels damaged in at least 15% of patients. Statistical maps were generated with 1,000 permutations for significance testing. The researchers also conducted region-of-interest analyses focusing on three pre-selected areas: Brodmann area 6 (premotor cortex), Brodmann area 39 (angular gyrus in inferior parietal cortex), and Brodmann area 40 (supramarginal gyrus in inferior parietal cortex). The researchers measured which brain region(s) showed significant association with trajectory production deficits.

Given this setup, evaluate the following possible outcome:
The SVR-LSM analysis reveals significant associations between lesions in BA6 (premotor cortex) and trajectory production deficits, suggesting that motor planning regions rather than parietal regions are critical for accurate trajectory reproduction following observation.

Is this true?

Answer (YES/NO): YES